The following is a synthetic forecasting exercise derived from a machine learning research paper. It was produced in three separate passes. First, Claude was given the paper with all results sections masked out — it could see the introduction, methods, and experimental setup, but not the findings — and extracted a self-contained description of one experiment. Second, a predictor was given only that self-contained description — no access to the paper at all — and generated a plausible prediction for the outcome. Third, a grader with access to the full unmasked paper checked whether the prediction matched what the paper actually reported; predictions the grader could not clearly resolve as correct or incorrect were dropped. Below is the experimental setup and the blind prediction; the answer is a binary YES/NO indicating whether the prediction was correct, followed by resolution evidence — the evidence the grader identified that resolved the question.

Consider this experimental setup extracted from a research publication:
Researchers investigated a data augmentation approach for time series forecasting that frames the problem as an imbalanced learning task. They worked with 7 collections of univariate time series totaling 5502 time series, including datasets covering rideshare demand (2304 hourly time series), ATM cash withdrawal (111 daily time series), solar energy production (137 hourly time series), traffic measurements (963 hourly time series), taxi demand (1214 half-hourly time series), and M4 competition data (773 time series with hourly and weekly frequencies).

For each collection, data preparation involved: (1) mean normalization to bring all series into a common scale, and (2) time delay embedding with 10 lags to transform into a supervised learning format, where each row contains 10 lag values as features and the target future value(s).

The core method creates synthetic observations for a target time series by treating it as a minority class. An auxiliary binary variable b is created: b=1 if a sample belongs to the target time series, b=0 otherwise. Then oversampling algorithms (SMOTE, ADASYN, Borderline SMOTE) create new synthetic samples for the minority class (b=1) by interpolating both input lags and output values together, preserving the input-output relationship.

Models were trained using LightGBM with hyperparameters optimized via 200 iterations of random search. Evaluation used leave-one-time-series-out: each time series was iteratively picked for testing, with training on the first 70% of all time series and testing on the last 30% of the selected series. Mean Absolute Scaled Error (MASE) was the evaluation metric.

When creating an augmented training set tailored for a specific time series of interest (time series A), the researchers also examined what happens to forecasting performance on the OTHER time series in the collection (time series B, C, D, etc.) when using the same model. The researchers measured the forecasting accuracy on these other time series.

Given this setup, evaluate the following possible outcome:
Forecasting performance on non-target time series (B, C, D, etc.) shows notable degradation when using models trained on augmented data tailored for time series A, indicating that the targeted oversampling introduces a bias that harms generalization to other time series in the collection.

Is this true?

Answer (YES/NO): YES